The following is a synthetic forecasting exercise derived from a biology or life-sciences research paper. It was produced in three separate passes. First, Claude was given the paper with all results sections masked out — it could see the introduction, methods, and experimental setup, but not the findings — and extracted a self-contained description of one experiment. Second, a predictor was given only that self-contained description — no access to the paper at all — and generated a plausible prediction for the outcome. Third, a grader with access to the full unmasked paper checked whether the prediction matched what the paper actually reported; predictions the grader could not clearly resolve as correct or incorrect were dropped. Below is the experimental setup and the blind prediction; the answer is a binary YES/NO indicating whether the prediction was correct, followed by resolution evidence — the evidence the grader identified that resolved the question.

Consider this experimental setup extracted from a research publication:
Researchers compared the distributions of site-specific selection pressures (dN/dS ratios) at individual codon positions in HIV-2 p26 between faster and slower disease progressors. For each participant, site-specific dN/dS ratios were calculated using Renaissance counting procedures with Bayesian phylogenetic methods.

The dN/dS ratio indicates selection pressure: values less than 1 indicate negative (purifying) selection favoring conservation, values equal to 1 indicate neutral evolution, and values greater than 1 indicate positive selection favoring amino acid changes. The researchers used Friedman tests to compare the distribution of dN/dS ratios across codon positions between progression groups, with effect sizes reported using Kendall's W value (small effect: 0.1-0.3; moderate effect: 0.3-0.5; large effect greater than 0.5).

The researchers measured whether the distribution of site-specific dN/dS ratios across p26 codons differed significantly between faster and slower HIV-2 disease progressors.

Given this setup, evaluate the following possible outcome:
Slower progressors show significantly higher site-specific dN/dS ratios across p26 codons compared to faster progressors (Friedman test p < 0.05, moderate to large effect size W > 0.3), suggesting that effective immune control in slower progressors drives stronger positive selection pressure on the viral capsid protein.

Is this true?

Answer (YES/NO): NO